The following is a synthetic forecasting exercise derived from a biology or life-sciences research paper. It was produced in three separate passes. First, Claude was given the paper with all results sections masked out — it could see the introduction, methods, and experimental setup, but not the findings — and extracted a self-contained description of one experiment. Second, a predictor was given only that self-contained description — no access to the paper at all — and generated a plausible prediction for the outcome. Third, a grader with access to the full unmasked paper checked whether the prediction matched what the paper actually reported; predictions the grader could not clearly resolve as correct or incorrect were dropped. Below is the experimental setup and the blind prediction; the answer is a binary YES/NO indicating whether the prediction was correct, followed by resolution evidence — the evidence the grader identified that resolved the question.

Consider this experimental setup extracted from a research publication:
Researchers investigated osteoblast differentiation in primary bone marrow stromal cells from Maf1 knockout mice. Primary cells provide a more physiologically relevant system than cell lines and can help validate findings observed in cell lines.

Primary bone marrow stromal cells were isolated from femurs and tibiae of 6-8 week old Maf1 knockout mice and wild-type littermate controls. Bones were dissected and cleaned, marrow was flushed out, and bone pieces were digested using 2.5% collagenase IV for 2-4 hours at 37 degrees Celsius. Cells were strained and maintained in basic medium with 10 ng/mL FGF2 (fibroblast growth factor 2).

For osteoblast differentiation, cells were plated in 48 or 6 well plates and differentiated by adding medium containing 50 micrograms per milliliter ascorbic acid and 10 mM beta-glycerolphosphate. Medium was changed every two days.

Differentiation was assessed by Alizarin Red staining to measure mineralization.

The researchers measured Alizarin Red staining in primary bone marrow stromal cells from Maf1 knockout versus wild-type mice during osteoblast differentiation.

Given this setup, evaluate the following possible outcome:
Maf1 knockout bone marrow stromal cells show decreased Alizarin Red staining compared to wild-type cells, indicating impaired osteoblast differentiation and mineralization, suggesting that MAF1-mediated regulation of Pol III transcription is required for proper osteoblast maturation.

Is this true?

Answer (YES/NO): YES